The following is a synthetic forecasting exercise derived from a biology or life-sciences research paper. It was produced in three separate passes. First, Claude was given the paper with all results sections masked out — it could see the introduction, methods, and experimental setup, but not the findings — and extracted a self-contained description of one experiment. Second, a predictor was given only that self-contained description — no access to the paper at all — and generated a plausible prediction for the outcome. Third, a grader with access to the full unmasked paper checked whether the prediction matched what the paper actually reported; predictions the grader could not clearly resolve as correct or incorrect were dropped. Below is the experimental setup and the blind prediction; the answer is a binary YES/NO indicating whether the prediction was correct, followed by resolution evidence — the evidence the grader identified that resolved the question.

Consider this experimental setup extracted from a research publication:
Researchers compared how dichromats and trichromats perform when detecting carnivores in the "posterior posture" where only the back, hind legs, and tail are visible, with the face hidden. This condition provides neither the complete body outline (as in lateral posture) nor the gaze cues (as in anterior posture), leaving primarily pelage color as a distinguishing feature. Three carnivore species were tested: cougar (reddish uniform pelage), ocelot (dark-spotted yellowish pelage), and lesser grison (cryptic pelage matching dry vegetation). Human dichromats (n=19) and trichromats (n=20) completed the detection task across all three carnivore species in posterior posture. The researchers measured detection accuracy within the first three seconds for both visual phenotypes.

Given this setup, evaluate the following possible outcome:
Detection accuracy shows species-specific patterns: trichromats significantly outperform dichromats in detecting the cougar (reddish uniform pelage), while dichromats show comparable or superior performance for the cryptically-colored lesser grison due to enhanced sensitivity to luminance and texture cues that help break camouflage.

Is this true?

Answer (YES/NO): NO